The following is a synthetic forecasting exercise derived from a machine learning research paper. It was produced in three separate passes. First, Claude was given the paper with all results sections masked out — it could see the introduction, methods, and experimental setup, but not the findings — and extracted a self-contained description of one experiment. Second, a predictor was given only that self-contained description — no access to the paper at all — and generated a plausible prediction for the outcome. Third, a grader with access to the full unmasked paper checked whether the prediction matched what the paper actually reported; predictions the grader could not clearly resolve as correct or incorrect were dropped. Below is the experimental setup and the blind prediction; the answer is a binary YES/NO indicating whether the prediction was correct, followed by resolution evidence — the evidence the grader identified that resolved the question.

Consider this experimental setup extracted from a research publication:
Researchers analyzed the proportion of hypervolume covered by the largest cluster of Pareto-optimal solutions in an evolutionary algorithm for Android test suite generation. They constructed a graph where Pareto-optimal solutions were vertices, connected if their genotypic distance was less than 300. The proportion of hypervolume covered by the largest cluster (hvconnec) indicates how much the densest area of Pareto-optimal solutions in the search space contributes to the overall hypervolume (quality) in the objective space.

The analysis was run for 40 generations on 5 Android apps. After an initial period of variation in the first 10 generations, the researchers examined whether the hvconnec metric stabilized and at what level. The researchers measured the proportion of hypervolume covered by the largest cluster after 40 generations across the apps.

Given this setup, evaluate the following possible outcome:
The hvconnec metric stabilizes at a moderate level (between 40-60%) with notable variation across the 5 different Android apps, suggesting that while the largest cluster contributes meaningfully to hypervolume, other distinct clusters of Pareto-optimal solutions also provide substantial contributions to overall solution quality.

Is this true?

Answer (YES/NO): NO